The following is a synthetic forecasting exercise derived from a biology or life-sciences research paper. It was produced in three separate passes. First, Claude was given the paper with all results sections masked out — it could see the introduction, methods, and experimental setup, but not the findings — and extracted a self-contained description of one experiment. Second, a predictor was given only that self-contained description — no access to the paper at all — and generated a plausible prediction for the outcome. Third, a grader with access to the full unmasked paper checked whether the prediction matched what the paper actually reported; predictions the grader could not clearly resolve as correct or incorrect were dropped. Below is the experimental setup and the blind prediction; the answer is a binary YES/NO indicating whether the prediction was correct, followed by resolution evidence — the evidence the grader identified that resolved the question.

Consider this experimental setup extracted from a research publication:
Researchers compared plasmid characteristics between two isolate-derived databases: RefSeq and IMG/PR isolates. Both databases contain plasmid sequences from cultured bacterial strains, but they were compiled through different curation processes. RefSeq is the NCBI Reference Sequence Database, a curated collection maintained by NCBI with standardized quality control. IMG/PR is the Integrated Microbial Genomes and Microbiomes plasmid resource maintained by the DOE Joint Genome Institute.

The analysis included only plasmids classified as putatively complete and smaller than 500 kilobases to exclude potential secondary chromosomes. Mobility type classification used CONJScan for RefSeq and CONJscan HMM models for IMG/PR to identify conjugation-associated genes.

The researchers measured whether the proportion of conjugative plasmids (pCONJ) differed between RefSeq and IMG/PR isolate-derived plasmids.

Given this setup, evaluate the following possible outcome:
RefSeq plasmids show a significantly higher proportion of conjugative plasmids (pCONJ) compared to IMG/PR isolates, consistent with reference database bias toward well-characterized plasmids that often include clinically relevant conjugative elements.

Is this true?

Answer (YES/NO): YES